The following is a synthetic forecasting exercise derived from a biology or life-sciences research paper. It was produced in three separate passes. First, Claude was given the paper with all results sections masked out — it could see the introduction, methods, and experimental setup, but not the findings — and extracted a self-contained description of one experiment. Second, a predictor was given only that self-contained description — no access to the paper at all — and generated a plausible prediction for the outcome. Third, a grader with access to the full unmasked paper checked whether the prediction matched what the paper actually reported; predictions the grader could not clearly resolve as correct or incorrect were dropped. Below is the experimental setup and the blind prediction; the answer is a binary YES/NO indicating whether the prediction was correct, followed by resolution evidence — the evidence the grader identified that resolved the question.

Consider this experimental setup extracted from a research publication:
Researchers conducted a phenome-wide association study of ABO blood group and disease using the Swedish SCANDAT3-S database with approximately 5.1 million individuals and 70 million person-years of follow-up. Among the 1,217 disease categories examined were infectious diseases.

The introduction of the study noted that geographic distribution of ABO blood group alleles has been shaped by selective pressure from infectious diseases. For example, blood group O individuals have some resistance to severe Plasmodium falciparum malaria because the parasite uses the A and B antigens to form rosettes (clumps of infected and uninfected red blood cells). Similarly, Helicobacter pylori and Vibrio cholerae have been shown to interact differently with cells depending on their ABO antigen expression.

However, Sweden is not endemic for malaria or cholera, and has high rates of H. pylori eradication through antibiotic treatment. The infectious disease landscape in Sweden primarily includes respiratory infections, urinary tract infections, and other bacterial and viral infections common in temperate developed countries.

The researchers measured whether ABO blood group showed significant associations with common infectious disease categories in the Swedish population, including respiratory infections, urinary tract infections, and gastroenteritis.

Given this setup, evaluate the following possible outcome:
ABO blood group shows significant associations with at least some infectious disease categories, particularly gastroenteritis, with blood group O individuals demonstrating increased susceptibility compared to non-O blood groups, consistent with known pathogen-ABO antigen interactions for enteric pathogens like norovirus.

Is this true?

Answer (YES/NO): NO